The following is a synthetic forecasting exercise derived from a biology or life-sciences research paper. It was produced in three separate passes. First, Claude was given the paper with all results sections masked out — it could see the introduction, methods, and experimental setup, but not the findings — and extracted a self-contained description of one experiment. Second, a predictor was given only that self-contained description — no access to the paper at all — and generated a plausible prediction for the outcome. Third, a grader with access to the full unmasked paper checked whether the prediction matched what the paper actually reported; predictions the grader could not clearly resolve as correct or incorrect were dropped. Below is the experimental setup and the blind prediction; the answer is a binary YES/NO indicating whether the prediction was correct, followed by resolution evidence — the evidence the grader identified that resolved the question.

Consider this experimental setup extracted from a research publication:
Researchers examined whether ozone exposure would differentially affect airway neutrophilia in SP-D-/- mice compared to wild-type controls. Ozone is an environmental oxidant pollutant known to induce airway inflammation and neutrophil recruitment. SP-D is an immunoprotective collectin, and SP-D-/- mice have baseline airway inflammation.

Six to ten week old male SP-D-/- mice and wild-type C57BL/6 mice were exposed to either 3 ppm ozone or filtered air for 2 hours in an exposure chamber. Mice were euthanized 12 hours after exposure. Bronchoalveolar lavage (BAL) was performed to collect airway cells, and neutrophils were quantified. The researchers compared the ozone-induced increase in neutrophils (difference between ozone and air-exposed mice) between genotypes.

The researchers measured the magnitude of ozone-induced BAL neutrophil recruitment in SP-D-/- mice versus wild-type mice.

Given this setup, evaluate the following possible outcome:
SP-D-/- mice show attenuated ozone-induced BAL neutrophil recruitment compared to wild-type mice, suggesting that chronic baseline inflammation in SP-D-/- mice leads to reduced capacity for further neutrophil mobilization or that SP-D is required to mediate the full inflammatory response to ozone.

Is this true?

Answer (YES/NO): NO